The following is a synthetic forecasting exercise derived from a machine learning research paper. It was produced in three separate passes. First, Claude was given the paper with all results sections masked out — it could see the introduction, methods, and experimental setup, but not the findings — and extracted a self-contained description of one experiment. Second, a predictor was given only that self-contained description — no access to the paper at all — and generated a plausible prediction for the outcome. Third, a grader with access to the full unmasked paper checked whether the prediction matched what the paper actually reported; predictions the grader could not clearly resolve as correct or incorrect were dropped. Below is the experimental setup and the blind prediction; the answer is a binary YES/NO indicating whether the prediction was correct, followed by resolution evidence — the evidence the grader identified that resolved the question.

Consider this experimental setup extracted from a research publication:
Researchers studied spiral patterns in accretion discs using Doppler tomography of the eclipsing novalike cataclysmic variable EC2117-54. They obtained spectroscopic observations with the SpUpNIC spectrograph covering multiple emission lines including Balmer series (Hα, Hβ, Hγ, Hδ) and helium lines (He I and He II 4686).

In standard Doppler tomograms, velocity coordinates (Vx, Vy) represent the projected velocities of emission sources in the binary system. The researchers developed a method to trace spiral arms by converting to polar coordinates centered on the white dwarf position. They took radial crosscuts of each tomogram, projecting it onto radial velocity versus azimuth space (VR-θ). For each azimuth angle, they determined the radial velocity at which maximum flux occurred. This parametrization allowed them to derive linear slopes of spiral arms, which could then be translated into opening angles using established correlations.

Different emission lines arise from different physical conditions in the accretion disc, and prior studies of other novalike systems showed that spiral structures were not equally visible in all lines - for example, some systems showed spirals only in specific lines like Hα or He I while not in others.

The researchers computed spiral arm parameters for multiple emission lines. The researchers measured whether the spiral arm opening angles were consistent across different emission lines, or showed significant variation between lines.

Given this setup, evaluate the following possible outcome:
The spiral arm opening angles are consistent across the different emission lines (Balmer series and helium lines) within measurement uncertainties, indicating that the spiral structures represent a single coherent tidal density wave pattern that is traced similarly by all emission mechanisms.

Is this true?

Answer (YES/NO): NO